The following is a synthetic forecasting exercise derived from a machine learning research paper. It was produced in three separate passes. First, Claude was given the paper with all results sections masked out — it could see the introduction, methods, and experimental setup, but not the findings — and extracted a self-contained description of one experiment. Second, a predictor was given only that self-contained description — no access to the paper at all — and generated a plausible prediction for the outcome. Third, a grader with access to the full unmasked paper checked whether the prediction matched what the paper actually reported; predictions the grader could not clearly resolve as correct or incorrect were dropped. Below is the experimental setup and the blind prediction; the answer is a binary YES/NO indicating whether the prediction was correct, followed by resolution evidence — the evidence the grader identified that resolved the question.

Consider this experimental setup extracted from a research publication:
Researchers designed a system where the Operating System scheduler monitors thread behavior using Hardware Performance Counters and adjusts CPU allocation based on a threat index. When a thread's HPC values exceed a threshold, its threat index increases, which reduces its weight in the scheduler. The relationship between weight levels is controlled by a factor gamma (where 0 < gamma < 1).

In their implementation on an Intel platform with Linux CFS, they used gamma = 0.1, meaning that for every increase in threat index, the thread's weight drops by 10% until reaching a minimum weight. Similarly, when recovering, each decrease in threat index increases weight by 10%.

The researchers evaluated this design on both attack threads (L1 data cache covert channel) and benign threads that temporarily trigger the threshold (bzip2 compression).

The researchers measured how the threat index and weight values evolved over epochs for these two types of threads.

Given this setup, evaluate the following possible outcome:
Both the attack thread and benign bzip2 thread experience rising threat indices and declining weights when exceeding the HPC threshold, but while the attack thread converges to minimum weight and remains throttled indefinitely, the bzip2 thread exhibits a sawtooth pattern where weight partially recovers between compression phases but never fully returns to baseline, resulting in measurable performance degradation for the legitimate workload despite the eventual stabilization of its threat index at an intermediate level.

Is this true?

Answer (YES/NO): NO